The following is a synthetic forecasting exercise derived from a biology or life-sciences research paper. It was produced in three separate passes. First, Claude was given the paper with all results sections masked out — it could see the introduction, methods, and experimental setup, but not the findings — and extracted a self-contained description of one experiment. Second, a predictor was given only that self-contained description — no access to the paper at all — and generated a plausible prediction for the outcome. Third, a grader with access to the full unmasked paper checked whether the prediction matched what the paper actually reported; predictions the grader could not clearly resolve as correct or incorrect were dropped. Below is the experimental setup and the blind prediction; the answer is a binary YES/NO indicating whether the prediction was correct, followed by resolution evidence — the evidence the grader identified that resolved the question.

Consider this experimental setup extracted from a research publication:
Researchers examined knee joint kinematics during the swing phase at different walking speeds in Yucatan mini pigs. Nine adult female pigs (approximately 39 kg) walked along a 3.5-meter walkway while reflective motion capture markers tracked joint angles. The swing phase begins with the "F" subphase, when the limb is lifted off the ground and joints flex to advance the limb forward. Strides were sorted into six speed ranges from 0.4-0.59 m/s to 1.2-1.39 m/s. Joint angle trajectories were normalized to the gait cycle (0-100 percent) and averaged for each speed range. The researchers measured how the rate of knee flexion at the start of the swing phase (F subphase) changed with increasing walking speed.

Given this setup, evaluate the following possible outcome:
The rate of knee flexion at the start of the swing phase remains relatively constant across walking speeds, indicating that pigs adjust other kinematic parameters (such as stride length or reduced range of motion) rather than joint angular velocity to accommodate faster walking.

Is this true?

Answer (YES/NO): NO